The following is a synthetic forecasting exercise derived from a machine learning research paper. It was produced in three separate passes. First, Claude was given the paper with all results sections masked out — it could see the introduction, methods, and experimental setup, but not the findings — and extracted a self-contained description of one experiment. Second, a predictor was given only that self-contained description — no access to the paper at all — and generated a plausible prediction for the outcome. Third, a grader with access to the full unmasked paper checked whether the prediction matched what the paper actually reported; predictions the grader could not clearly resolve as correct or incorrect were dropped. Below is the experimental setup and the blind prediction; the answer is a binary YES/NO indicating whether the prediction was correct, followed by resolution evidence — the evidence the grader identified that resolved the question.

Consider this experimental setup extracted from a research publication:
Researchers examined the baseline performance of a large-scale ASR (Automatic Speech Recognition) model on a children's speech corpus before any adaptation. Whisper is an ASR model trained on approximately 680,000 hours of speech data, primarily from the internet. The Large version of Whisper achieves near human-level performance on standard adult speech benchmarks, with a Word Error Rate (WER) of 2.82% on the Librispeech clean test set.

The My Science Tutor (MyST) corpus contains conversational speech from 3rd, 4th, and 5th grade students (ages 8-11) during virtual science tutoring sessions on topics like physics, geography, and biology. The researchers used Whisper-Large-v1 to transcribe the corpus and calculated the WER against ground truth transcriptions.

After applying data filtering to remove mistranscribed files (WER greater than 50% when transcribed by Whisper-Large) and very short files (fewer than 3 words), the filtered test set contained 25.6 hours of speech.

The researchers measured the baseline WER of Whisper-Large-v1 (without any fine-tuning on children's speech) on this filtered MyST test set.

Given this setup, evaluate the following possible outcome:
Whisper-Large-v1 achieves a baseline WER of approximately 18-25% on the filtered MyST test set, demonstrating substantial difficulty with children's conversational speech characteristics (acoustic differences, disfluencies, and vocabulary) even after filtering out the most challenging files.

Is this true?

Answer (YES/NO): NO